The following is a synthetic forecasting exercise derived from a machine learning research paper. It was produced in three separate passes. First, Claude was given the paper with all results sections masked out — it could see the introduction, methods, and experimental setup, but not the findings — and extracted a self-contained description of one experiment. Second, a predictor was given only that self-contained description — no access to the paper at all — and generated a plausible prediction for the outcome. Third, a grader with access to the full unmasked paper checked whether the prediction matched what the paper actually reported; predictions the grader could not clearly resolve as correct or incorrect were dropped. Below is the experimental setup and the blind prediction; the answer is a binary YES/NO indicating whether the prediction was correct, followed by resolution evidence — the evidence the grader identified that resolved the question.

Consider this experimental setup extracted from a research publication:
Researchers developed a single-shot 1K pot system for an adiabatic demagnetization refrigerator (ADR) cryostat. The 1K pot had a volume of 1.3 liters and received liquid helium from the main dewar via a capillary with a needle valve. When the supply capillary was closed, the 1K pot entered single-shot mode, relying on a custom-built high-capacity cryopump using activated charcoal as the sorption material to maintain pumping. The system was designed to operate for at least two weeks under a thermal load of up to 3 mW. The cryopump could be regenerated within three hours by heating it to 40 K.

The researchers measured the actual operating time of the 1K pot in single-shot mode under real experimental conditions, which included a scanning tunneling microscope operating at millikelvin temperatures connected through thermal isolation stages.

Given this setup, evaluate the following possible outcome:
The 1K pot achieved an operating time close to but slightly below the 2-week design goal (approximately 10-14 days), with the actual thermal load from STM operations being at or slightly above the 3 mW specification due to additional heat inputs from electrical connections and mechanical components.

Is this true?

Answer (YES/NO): NO